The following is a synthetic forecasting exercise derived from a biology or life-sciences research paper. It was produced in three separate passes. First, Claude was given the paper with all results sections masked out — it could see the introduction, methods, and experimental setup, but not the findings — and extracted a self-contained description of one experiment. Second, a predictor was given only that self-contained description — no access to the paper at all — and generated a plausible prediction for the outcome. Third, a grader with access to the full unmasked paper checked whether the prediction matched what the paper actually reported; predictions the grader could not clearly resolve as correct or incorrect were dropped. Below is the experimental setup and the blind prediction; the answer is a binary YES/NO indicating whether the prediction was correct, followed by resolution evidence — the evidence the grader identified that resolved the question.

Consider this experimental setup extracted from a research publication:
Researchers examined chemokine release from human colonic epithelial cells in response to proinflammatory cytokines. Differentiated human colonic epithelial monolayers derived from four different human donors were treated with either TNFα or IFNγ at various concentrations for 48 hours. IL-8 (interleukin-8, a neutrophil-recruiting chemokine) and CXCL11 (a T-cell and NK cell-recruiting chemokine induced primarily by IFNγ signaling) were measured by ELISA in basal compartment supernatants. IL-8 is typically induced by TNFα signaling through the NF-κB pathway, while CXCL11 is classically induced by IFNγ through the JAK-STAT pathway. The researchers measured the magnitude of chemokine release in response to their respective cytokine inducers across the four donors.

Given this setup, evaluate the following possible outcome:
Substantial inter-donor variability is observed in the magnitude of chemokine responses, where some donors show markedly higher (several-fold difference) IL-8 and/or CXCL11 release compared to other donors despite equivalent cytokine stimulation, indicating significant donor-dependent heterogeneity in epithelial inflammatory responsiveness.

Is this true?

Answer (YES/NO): YES